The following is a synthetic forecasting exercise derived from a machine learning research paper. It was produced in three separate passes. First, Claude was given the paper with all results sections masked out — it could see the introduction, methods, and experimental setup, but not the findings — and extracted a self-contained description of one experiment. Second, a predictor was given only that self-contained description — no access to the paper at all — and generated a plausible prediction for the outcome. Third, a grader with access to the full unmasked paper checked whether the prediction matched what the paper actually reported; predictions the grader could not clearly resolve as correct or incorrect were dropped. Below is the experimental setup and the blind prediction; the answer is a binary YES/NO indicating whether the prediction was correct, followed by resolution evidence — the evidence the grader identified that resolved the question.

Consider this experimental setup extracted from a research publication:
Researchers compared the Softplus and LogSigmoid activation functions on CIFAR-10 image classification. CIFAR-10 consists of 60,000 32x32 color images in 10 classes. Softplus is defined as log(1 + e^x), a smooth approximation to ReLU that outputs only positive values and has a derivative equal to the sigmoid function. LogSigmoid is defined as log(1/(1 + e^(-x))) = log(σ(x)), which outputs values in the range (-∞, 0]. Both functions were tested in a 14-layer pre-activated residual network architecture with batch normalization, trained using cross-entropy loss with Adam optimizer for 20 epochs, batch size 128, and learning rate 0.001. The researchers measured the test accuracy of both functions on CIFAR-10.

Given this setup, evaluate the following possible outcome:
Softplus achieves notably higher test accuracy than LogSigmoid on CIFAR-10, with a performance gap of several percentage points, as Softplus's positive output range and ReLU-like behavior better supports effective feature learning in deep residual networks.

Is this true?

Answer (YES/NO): NO